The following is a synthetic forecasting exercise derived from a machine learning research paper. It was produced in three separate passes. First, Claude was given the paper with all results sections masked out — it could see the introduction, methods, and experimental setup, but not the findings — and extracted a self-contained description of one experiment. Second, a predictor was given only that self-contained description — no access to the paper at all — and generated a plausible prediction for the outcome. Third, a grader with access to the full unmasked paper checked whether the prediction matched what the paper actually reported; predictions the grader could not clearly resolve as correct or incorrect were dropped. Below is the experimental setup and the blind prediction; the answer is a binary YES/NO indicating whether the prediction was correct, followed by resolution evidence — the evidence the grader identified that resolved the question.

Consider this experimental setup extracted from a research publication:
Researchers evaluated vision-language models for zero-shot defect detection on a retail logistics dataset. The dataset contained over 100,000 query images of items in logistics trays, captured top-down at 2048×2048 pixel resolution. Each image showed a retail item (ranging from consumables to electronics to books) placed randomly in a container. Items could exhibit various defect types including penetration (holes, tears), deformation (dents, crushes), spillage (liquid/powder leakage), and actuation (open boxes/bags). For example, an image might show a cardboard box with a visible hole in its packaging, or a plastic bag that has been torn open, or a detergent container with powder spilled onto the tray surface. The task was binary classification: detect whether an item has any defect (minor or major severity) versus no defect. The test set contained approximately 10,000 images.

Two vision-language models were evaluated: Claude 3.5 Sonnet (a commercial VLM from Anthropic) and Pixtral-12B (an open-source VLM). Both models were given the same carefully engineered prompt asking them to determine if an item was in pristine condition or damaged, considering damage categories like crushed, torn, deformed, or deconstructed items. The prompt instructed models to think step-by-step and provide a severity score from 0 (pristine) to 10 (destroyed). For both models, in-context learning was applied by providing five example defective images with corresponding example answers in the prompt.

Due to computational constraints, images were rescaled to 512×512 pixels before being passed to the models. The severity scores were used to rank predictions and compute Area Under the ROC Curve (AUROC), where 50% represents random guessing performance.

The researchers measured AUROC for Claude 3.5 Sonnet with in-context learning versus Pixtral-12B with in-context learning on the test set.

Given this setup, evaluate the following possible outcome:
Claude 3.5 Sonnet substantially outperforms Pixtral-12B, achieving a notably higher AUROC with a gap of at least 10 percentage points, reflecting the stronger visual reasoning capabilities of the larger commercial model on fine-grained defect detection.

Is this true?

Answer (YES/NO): NO